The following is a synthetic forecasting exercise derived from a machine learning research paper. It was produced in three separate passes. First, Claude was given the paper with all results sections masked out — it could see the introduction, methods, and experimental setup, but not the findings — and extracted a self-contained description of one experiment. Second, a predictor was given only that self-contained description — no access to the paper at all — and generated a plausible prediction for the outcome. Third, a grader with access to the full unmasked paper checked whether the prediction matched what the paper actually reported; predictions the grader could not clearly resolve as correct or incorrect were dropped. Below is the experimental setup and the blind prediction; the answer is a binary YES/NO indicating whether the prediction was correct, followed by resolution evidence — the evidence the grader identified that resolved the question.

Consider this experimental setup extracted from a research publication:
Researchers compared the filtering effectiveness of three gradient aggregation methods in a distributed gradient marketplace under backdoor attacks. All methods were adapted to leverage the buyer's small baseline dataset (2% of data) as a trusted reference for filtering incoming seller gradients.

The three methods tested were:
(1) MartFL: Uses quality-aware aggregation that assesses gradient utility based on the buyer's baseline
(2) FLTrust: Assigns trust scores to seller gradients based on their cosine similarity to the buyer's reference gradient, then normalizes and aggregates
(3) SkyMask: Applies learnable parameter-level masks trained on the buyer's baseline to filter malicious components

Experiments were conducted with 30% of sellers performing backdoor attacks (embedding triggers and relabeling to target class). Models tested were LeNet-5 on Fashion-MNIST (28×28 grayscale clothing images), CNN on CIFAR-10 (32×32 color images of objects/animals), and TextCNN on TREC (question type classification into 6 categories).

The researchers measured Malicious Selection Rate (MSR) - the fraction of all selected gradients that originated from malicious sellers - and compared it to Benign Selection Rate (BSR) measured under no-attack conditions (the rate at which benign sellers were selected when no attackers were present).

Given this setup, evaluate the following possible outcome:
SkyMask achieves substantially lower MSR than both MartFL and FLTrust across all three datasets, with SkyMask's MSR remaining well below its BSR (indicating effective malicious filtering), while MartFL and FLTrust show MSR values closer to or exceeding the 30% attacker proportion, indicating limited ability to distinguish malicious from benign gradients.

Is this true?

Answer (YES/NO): NO